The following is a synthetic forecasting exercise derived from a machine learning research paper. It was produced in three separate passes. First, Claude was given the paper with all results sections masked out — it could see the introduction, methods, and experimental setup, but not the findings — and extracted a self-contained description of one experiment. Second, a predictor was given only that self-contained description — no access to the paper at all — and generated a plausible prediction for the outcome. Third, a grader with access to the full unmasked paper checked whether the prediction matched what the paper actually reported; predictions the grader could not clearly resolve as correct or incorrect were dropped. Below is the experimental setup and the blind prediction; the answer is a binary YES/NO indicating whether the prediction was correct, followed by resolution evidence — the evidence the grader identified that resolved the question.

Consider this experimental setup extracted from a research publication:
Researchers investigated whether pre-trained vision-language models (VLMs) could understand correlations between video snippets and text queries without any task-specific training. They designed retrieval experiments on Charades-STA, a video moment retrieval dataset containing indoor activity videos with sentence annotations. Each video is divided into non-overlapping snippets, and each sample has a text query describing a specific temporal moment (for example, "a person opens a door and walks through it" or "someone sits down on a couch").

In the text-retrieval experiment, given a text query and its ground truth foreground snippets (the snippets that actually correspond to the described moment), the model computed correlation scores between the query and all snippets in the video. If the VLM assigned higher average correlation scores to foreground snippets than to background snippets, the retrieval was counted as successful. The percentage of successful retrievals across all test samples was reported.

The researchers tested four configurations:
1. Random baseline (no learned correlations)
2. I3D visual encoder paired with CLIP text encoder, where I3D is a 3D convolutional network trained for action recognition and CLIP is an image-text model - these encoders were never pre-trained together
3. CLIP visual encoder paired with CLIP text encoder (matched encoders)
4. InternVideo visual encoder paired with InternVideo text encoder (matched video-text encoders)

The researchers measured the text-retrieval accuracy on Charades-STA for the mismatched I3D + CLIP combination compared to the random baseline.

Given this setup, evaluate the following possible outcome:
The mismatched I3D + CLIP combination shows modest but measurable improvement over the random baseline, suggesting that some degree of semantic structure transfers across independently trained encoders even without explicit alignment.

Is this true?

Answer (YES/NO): NO